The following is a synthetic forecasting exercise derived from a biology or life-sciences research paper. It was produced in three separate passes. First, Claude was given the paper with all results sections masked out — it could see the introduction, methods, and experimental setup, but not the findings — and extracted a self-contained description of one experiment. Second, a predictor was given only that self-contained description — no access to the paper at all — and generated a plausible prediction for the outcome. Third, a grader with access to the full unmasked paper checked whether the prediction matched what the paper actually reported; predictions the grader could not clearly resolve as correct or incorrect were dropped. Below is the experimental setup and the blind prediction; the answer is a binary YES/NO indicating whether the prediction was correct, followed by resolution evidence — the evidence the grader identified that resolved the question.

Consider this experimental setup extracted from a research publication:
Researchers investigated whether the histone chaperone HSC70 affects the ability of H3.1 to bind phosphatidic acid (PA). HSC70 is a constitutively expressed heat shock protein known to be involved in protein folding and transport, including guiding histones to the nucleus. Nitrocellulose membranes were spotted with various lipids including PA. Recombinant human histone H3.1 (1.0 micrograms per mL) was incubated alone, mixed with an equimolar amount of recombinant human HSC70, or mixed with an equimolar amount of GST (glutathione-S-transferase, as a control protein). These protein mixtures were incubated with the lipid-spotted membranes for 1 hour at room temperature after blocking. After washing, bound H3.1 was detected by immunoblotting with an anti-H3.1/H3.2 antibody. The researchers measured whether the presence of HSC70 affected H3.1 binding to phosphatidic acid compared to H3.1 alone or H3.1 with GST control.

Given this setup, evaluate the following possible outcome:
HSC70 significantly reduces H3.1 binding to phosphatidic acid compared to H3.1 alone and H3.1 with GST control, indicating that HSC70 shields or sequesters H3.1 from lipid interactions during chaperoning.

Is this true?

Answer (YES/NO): YES